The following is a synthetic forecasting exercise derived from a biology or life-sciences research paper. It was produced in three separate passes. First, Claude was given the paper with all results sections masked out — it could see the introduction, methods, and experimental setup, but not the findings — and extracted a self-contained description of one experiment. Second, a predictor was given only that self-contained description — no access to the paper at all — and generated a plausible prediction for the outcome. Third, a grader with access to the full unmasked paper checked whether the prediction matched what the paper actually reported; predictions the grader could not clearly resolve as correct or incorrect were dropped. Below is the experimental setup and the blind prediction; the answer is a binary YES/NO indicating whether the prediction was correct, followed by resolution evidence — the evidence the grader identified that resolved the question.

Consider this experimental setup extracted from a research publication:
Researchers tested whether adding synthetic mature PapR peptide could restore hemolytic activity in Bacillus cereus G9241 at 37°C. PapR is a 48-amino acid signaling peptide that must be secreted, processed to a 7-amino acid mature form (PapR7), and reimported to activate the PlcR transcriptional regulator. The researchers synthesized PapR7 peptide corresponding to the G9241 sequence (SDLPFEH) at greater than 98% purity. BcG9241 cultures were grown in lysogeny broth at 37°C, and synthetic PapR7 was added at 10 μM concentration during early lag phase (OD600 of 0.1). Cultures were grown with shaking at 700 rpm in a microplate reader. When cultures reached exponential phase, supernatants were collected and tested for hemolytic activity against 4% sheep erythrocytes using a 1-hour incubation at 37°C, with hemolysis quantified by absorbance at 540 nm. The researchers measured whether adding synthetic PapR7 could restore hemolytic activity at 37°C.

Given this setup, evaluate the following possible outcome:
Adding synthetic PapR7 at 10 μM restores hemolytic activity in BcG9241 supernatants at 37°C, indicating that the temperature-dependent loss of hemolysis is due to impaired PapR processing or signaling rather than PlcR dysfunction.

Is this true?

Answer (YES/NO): YES